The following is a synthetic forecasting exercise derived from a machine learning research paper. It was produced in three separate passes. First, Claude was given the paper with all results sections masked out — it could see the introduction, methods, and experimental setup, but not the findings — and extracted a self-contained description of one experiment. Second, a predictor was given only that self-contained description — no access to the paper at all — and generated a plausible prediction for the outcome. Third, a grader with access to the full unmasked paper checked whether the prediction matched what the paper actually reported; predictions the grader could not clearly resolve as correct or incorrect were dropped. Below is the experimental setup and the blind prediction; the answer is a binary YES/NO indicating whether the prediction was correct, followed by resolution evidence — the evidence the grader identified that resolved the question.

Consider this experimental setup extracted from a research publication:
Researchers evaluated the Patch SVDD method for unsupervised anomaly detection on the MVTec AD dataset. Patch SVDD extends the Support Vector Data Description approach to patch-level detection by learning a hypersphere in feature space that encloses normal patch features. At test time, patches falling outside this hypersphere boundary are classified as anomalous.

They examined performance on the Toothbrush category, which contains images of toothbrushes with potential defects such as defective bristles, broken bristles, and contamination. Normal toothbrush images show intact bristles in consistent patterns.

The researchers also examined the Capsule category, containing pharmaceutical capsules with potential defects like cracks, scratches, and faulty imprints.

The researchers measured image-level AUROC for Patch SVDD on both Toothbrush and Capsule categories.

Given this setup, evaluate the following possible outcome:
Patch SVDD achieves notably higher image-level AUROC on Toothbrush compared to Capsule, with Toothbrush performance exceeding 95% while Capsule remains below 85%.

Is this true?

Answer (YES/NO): YES